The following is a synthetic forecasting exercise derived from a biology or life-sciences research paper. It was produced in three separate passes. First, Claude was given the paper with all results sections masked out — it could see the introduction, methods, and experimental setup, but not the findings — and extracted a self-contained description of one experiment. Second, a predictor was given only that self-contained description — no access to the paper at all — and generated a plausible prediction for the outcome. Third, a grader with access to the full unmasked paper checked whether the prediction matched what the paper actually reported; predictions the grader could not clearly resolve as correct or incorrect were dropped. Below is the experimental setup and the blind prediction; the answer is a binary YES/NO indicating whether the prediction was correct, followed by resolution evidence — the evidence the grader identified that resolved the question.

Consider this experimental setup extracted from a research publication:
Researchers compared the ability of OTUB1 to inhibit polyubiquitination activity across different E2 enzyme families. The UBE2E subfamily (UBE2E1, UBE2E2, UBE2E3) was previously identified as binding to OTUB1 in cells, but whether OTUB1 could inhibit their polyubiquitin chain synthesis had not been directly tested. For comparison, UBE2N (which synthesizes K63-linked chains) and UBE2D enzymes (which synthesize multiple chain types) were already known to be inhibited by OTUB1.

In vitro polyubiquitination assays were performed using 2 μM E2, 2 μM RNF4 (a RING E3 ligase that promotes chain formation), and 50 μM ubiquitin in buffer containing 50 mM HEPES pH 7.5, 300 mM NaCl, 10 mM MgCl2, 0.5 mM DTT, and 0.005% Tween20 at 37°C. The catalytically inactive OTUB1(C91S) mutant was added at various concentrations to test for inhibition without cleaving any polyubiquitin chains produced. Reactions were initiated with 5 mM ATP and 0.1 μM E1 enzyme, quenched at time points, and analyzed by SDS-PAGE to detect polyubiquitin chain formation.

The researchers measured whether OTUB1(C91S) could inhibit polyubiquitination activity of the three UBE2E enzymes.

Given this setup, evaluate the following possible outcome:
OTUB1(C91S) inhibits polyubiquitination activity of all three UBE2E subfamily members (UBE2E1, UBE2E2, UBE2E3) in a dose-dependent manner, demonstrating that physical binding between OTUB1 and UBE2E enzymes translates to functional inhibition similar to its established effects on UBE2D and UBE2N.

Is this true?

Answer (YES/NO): YES